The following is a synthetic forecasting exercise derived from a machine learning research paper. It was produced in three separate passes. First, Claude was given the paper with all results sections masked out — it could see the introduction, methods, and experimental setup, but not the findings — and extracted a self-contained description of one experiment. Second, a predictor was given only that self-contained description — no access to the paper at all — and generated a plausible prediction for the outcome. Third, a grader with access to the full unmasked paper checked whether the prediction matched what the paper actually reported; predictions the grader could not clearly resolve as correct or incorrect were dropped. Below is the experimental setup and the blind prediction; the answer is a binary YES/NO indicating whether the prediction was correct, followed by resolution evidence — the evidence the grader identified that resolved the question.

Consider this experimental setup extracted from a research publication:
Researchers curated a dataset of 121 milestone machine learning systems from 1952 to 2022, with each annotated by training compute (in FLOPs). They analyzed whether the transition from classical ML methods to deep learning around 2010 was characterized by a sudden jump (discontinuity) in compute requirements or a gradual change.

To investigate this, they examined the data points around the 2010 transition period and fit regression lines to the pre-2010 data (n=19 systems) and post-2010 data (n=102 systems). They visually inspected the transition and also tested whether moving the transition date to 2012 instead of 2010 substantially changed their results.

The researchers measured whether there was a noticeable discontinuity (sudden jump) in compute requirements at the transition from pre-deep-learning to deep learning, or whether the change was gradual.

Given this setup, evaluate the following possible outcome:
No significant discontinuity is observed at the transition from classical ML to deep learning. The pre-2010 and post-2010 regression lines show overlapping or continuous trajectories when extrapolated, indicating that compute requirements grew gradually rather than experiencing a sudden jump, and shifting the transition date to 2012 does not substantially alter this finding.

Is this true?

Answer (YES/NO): YES